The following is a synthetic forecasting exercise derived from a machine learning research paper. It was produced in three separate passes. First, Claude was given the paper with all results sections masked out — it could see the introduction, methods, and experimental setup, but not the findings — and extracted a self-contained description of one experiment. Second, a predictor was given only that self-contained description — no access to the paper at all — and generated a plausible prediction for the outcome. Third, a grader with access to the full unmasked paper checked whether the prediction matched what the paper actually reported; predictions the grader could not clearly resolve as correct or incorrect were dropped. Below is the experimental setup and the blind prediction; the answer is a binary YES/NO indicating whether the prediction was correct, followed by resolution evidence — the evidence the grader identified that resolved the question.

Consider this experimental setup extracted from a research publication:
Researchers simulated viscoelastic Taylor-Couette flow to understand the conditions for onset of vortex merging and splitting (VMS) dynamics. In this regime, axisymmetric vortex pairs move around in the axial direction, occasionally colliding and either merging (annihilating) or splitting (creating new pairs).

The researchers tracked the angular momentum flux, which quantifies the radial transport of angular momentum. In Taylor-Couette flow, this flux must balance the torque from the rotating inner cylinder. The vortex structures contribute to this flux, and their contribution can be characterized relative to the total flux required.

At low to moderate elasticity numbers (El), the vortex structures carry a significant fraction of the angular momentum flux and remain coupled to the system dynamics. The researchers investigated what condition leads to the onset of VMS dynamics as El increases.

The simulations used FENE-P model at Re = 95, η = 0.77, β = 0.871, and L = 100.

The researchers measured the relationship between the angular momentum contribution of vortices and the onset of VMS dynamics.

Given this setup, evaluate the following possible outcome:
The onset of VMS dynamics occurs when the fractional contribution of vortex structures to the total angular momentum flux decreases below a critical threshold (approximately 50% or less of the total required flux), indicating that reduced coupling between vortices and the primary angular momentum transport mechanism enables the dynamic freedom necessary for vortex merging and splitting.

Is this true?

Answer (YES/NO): NO